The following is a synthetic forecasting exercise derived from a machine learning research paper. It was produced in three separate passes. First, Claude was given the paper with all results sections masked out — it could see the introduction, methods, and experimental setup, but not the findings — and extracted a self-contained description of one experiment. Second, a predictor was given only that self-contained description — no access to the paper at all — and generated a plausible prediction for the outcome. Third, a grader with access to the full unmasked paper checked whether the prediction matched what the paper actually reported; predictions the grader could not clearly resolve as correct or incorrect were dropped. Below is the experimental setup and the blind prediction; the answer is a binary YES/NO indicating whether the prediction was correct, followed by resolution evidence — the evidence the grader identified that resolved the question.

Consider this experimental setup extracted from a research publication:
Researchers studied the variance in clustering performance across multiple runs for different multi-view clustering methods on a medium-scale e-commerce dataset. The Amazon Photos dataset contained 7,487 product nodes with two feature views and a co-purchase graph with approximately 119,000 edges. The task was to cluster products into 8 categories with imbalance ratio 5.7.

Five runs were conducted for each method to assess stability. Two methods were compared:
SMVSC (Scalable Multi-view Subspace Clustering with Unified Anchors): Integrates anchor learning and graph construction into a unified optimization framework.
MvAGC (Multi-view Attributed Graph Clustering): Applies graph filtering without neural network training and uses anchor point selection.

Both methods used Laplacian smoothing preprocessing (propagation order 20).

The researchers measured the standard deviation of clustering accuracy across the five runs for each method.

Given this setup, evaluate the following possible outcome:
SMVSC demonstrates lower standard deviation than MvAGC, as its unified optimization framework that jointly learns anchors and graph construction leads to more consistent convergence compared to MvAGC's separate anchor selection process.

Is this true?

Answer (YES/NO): YES